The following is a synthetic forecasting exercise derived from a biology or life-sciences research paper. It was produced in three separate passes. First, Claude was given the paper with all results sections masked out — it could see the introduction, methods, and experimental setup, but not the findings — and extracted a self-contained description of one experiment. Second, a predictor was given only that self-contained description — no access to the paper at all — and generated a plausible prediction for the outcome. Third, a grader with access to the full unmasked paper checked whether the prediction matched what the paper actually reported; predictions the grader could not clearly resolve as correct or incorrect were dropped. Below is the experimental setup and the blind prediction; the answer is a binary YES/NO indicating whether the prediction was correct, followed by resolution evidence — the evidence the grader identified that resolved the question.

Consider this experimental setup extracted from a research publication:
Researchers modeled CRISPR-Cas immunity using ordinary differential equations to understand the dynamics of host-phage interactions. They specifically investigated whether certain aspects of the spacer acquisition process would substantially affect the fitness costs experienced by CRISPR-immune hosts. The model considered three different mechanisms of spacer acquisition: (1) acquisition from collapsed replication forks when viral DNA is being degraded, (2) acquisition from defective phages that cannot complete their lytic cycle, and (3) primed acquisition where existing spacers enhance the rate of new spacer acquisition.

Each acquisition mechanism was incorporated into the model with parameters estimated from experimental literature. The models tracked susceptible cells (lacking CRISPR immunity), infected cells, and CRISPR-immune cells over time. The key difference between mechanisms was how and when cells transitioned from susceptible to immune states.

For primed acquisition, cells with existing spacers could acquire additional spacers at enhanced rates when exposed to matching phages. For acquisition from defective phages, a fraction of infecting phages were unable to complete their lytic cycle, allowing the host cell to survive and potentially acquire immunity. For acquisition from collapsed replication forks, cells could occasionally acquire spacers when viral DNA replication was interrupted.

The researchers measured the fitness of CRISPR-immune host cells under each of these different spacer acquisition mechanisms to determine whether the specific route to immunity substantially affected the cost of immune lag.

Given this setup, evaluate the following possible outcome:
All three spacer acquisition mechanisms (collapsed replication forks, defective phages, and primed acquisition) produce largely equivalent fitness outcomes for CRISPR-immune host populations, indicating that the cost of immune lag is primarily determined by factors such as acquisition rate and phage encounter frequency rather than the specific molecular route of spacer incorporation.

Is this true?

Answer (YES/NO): YES